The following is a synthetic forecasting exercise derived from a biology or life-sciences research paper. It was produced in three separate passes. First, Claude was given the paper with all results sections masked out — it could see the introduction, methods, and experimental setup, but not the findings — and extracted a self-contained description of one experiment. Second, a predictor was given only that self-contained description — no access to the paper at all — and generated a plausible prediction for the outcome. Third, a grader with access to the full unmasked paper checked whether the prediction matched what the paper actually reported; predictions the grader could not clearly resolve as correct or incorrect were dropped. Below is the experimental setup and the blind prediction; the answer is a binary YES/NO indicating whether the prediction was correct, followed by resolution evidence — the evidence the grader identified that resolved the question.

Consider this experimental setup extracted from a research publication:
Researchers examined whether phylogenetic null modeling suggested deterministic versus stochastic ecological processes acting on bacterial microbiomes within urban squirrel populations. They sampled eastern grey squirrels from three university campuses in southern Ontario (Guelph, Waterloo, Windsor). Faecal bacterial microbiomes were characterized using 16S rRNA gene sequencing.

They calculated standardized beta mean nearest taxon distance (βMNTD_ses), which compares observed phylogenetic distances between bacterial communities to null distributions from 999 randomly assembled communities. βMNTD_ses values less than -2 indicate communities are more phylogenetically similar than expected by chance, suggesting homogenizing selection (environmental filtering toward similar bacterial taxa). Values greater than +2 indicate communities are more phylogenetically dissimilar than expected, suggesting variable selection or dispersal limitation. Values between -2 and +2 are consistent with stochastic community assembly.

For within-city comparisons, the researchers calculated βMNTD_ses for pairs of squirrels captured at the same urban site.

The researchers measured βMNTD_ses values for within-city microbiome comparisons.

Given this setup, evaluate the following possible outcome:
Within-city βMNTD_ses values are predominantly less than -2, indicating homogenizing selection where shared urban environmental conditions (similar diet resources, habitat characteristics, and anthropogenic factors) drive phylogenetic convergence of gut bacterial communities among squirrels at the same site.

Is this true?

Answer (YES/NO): NO